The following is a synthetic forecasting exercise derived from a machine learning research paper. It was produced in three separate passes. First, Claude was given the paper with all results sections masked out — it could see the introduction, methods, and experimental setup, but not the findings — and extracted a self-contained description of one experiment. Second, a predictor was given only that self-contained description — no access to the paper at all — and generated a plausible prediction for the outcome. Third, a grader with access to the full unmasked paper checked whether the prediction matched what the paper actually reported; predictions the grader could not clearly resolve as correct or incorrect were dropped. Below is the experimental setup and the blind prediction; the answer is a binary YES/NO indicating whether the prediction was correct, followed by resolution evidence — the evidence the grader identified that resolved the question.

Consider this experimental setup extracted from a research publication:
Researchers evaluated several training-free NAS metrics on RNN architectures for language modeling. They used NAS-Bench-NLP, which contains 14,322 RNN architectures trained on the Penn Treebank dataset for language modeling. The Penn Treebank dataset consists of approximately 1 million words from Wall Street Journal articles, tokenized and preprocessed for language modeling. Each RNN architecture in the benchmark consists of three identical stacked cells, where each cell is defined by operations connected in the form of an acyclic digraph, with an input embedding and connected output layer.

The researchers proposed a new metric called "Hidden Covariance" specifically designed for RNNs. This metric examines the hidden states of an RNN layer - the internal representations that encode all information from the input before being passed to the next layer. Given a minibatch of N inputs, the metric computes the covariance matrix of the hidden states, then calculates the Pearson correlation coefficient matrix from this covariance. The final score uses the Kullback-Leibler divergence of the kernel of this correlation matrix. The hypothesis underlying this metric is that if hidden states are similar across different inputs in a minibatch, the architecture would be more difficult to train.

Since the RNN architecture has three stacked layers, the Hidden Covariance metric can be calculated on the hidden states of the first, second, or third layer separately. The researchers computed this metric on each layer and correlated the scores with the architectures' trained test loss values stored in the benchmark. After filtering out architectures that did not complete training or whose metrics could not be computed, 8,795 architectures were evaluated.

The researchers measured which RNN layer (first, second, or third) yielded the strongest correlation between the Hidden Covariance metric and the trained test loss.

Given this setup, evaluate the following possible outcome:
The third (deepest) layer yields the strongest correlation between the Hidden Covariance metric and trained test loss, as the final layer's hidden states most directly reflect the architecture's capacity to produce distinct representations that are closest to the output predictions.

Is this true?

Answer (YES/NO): NO